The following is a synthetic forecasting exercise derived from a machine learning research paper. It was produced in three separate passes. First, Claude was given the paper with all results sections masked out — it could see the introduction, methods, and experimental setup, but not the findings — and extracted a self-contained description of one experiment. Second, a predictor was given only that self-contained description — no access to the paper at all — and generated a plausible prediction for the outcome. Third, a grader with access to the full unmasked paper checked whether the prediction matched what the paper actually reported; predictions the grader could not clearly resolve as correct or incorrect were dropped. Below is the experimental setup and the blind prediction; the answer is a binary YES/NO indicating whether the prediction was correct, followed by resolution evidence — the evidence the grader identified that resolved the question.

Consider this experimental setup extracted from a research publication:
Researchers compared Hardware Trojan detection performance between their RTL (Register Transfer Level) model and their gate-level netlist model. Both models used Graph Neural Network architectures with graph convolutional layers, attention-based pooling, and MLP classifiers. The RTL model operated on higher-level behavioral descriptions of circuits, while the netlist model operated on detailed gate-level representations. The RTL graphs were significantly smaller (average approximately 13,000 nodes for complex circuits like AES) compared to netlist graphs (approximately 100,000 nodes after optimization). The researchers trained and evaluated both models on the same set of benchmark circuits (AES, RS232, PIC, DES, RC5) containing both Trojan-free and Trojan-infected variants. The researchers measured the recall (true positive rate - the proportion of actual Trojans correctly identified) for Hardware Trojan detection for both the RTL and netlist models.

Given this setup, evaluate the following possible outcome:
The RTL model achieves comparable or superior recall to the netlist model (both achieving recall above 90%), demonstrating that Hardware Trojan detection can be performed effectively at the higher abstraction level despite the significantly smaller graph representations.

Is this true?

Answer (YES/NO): NO